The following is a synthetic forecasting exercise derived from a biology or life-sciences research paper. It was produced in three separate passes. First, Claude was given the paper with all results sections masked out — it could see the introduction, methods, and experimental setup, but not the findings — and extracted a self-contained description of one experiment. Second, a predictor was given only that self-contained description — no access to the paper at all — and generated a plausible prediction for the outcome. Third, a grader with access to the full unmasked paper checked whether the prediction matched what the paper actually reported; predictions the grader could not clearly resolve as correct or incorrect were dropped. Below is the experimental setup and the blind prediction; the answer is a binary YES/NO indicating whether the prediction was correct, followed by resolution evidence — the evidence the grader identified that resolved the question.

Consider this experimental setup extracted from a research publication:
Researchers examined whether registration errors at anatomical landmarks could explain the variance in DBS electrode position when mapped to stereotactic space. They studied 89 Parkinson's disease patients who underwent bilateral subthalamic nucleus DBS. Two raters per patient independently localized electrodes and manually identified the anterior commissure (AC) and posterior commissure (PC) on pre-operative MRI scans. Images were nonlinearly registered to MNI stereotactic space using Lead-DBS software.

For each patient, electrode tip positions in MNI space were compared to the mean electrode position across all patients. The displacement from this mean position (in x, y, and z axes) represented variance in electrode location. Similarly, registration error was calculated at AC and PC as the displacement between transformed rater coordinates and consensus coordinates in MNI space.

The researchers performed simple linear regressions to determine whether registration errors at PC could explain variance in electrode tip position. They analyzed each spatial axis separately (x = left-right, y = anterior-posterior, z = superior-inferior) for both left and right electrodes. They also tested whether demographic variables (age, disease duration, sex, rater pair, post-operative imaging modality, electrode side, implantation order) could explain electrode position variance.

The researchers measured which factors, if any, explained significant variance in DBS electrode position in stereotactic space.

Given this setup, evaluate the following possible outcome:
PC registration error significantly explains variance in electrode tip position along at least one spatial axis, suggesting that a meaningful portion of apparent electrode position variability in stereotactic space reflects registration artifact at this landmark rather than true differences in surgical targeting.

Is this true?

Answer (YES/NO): YES